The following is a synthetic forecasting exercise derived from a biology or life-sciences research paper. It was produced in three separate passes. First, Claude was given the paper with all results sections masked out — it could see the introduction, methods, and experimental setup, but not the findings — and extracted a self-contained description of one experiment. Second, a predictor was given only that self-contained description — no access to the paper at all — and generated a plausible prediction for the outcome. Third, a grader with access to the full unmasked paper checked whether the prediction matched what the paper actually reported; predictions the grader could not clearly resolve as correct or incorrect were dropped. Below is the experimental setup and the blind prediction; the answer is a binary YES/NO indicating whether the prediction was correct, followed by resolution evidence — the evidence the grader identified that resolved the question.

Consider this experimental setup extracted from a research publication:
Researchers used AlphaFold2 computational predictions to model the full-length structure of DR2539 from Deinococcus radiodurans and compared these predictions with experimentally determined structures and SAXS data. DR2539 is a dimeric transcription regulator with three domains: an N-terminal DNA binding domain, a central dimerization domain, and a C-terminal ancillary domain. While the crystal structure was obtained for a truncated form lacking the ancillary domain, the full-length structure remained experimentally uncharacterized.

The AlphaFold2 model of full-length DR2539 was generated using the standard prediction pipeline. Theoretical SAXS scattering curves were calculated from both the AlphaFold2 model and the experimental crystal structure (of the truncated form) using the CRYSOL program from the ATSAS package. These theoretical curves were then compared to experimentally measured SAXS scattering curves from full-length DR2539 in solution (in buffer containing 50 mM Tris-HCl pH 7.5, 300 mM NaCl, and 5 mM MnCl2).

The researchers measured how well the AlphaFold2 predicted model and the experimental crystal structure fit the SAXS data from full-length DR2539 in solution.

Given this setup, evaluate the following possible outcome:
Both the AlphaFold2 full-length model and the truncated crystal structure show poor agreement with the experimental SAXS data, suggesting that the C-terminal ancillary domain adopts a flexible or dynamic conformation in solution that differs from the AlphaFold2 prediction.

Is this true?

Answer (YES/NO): NO